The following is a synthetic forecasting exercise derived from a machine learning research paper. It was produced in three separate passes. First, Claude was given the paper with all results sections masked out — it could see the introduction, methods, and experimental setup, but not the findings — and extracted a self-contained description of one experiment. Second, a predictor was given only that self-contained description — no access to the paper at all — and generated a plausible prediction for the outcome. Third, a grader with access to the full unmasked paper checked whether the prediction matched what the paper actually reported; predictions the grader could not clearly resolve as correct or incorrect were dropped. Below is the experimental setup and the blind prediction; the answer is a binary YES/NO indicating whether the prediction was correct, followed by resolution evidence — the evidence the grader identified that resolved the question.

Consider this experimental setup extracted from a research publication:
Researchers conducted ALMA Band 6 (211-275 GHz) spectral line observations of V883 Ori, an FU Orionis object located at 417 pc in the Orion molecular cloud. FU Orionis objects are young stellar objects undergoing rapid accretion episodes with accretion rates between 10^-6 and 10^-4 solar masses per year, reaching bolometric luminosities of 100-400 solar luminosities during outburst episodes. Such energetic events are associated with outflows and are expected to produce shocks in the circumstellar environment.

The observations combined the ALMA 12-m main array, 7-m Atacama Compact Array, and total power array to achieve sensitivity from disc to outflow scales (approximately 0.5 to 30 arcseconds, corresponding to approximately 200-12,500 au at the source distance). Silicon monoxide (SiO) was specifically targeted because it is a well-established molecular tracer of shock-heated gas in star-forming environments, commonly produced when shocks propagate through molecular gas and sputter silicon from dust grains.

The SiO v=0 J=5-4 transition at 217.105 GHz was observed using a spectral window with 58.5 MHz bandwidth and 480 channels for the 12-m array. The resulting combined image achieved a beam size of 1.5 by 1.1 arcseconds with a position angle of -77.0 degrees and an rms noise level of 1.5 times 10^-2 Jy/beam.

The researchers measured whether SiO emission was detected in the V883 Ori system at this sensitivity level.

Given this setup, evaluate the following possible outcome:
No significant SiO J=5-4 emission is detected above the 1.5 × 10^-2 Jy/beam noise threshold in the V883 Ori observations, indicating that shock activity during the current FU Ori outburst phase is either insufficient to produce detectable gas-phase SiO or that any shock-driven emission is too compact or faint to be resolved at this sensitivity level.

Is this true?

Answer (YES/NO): YES